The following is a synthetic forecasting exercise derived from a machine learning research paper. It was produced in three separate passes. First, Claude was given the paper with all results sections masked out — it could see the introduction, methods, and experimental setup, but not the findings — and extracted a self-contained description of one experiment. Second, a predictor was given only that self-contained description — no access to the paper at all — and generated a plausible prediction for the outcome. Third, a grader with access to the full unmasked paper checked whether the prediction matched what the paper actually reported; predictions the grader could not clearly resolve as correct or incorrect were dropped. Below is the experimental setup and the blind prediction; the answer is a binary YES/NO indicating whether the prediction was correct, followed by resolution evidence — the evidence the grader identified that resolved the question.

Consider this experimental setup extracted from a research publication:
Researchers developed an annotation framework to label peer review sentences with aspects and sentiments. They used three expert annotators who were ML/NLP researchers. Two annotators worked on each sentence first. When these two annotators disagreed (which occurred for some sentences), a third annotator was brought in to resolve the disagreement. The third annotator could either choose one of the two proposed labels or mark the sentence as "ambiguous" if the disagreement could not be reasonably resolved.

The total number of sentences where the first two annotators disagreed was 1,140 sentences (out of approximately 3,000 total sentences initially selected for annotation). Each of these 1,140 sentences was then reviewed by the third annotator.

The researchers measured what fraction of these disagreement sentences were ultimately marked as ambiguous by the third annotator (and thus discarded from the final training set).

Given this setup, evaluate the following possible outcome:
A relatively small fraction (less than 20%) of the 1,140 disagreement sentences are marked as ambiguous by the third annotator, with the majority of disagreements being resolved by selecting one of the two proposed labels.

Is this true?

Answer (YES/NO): NO